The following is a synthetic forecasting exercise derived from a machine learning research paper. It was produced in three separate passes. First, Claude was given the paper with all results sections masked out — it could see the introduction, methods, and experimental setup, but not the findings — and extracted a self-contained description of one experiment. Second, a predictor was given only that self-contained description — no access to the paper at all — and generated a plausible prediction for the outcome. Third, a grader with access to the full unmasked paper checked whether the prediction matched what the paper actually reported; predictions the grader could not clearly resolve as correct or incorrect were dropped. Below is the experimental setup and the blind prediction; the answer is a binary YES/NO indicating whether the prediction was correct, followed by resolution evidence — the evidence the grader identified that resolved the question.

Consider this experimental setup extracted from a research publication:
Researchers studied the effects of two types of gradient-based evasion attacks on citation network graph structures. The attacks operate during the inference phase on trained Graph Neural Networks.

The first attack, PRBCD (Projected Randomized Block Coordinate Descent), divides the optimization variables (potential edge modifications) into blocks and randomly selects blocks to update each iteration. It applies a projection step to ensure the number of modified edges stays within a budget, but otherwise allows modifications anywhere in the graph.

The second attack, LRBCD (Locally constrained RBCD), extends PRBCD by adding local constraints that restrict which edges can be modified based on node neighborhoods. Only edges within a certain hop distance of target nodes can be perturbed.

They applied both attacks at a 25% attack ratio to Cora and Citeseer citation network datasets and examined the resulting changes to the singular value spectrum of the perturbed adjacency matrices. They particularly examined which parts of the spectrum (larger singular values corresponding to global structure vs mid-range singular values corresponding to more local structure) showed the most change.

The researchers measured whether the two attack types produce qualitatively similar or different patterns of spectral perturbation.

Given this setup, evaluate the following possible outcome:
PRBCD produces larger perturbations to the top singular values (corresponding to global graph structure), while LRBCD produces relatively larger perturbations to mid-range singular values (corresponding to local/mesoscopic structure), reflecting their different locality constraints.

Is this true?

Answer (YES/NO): YES